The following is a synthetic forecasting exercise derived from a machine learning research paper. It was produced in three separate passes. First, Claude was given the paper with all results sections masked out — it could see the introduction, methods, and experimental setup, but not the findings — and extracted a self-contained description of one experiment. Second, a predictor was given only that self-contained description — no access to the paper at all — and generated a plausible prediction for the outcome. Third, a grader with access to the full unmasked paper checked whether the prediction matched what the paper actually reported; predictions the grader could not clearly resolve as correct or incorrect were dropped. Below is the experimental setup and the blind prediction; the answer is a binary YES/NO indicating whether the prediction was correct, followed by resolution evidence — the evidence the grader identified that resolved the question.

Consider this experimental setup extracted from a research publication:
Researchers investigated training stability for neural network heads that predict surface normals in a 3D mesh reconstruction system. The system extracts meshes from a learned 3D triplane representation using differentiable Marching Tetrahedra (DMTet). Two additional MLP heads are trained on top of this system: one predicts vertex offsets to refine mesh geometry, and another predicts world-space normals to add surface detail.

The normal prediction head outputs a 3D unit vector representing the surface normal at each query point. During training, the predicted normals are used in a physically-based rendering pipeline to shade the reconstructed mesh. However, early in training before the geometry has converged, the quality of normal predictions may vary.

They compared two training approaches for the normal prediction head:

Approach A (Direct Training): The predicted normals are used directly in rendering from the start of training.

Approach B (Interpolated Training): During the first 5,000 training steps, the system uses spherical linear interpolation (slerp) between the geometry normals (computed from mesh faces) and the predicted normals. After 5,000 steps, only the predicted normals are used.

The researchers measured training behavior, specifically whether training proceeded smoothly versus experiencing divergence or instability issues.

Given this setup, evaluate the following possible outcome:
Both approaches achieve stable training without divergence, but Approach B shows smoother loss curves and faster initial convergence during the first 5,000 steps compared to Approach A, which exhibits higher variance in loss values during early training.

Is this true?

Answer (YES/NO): NO